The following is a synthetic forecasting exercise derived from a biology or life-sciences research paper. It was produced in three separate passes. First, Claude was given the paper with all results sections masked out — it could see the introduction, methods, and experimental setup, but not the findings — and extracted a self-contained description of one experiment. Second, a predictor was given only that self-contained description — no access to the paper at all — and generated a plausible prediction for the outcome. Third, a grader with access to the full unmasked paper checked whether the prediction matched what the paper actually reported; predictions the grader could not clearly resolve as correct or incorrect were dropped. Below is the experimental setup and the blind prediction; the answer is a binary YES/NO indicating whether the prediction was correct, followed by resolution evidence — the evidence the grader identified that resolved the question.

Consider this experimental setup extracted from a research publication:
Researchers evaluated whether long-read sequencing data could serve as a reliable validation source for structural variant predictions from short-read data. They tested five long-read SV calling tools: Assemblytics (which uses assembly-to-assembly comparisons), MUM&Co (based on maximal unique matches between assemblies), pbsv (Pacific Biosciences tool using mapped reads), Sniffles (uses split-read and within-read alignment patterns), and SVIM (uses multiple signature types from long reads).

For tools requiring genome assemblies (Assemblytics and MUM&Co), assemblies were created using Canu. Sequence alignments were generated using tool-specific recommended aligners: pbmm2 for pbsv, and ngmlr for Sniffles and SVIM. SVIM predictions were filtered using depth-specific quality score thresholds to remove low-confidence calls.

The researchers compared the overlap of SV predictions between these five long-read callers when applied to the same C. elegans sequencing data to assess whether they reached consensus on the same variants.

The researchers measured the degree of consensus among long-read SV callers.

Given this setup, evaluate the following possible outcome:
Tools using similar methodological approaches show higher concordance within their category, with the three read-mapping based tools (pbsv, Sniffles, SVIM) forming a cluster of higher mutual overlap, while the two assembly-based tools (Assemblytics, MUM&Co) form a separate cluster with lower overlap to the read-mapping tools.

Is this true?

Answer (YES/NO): NO